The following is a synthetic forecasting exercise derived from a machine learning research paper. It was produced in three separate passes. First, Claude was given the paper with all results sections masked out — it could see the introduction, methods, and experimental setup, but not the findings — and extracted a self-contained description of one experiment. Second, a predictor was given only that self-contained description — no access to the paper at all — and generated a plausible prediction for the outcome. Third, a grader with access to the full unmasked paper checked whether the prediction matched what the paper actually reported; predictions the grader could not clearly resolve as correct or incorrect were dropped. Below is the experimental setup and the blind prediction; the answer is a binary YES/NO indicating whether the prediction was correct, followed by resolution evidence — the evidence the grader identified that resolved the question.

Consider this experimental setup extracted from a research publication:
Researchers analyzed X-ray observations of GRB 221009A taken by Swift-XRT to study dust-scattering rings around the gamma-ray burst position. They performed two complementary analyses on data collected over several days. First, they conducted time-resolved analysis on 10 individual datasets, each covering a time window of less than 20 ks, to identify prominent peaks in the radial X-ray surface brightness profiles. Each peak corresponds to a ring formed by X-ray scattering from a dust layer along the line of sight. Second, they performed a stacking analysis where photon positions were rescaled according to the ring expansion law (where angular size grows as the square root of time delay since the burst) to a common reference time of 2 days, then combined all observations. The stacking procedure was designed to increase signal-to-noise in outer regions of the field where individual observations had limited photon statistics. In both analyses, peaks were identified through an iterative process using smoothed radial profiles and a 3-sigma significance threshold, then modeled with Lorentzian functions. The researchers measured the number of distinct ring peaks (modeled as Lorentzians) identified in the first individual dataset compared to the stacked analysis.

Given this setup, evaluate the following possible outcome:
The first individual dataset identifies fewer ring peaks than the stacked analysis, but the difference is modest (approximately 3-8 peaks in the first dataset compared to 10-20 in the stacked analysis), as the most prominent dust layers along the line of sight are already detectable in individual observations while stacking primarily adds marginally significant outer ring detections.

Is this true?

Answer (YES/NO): NO